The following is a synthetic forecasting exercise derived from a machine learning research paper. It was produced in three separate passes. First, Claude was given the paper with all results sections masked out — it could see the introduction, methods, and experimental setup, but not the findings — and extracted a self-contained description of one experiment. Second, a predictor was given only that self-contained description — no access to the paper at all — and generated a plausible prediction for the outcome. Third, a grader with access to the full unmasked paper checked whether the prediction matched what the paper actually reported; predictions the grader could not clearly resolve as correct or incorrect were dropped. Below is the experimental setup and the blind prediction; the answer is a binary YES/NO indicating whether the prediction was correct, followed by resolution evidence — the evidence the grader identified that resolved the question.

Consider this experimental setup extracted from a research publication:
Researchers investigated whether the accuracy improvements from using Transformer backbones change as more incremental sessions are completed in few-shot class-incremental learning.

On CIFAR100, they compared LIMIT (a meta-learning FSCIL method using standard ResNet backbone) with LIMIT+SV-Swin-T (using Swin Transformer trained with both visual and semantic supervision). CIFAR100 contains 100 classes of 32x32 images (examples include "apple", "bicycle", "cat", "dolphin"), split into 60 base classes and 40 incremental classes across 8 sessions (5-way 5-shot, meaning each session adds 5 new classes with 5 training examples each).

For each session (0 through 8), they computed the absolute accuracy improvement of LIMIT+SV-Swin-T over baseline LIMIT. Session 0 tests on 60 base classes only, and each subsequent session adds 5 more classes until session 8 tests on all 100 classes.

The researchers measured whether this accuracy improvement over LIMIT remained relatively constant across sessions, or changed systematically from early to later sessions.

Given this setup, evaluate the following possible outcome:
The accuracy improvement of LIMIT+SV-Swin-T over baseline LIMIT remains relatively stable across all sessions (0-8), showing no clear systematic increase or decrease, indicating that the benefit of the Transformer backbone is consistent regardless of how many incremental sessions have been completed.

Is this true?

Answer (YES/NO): NO